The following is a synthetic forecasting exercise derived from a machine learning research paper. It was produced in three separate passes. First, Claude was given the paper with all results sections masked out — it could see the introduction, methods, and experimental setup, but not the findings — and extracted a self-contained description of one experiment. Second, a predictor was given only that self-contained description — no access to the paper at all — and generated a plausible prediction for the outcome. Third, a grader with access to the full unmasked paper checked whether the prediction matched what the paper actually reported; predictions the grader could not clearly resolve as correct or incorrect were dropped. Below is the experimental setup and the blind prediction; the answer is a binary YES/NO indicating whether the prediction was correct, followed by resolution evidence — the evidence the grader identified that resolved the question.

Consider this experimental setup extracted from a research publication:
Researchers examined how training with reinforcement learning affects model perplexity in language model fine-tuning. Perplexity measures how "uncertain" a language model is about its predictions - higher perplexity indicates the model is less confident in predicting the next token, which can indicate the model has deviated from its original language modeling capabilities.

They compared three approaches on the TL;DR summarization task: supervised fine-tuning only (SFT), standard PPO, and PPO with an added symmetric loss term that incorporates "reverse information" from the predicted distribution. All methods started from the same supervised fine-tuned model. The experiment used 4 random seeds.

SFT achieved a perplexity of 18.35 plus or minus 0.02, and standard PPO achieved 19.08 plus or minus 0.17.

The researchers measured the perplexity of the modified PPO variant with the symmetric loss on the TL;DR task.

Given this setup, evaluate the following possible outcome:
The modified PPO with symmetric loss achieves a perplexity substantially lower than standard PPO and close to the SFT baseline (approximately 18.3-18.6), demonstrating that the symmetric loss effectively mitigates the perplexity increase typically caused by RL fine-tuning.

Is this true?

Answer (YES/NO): NO